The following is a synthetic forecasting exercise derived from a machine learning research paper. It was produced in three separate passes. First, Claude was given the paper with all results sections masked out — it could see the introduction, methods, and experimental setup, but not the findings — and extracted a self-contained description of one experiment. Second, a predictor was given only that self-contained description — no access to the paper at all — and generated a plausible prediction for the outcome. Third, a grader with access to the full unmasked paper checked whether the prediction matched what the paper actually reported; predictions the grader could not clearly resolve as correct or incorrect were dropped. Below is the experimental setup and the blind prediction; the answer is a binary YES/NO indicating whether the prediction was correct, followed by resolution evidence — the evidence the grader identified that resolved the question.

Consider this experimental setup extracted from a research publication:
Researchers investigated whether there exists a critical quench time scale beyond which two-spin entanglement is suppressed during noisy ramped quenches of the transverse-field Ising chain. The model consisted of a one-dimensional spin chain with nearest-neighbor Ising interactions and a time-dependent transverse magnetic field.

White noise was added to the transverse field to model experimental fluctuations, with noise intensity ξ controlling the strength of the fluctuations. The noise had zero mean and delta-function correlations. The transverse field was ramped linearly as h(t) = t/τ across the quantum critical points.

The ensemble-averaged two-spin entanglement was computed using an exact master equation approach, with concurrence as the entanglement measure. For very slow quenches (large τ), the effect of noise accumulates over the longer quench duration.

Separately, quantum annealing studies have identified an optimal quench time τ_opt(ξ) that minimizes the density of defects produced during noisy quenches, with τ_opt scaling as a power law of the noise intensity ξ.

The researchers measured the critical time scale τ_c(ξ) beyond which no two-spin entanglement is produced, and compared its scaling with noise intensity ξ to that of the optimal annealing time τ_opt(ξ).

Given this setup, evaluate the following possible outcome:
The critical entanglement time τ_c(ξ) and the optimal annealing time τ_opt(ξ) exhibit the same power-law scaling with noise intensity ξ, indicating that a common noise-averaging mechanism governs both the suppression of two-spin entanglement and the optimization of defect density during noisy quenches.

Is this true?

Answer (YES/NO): NO